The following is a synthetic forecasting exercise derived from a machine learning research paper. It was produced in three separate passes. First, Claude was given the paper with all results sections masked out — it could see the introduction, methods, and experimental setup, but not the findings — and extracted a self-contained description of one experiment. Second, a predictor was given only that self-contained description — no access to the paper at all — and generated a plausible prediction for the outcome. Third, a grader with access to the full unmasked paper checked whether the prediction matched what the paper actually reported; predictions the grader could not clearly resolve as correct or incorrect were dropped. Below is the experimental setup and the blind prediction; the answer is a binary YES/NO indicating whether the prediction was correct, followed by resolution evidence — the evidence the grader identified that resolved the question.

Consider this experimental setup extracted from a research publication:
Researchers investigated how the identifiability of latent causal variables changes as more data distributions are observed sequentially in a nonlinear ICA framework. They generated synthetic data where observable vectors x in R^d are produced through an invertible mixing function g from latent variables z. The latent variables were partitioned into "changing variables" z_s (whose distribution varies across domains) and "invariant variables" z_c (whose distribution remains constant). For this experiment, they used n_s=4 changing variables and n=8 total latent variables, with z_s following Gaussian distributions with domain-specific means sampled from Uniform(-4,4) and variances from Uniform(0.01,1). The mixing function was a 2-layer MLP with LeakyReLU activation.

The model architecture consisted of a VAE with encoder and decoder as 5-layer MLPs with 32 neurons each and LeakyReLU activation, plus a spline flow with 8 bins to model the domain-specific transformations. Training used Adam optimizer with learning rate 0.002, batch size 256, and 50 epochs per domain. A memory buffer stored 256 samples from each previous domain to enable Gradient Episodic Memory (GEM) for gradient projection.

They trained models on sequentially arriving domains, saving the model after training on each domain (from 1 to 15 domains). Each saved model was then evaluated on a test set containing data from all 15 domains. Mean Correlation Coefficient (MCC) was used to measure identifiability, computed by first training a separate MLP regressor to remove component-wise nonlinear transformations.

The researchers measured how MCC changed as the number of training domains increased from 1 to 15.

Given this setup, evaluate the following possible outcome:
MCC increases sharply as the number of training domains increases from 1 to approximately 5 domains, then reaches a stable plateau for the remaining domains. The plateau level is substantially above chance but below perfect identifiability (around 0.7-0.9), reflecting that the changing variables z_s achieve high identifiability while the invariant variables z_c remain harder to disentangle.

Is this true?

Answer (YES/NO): NO